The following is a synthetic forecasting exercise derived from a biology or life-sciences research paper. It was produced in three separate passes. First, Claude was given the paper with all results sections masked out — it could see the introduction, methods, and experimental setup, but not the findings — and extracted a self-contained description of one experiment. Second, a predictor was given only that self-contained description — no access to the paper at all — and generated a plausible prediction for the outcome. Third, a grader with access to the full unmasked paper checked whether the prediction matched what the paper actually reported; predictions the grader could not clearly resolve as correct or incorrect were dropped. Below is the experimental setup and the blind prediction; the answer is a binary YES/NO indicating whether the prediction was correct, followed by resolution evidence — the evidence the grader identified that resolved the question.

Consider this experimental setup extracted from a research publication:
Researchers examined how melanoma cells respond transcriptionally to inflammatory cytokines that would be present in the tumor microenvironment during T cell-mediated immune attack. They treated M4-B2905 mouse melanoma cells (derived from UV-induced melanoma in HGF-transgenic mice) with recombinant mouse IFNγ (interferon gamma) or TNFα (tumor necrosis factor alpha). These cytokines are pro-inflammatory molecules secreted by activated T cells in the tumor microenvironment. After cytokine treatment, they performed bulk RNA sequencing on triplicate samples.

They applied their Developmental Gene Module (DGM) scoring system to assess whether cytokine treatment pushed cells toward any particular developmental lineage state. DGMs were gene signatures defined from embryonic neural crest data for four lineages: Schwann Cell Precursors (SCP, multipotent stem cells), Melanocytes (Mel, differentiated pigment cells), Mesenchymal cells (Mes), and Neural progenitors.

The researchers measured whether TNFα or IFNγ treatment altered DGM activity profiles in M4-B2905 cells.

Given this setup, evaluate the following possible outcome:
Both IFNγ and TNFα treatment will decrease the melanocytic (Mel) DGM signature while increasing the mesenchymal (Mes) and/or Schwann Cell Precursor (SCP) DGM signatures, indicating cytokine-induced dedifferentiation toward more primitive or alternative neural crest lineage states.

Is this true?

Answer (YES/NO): NO